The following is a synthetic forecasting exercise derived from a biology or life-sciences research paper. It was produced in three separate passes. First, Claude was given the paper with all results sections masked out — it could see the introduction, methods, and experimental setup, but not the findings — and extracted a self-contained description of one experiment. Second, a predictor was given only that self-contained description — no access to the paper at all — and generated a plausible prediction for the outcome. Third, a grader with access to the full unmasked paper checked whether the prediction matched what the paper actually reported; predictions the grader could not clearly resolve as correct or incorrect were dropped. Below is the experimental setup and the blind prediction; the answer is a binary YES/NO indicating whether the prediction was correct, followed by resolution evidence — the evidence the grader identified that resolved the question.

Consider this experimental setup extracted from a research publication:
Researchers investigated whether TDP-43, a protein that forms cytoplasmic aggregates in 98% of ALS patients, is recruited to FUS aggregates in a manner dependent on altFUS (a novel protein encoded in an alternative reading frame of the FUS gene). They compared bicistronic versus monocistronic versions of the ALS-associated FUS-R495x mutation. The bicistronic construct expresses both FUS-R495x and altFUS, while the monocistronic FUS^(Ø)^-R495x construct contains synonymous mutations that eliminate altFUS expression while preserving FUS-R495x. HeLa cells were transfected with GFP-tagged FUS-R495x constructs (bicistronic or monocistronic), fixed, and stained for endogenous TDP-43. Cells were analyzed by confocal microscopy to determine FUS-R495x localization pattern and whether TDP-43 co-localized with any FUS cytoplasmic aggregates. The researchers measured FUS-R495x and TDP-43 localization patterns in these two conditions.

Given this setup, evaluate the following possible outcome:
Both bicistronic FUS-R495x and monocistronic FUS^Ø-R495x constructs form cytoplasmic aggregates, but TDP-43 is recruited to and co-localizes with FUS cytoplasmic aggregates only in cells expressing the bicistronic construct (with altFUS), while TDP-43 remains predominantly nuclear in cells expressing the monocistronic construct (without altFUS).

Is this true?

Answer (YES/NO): NO